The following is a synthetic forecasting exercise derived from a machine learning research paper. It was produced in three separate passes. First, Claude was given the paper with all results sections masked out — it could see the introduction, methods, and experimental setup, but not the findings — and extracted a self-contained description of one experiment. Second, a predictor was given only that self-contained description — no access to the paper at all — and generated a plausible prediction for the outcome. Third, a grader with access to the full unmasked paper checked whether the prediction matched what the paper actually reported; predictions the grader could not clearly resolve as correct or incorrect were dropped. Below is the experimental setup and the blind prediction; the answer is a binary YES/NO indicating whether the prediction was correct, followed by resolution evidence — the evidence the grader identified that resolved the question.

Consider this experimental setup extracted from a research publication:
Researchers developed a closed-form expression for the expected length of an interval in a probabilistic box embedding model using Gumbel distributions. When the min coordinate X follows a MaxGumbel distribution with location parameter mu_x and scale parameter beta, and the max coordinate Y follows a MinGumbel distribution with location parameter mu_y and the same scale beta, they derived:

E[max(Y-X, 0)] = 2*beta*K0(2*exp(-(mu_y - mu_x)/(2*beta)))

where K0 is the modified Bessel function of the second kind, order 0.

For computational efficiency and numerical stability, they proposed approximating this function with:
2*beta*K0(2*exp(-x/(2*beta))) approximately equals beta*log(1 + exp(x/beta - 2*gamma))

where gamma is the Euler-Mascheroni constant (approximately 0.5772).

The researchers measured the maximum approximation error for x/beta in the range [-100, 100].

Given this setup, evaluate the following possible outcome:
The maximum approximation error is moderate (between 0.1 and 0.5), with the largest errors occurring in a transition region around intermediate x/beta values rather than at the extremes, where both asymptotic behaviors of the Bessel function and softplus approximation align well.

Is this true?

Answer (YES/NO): NO